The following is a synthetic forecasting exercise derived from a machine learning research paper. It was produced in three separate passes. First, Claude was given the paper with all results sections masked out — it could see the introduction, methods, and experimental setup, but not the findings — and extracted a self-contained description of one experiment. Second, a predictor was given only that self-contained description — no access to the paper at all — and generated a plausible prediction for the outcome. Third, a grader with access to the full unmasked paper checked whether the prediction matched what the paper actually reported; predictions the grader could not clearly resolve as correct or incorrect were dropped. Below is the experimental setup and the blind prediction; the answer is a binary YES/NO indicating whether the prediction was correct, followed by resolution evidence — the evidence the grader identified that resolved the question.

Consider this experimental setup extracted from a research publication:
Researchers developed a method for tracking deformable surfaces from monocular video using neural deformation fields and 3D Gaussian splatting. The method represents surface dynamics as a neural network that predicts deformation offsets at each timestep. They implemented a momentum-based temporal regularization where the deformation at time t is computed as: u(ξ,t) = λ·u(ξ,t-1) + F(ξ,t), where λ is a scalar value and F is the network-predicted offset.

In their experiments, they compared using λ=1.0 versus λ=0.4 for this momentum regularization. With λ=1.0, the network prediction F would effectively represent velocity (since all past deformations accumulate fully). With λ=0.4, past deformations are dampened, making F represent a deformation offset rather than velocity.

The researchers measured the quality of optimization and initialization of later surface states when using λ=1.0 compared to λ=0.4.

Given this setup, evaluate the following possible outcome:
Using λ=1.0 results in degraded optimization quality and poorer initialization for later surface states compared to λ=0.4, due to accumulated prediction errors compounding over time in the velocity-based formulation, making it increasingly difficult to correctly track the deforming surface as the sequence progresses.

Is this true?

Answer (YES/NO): YES